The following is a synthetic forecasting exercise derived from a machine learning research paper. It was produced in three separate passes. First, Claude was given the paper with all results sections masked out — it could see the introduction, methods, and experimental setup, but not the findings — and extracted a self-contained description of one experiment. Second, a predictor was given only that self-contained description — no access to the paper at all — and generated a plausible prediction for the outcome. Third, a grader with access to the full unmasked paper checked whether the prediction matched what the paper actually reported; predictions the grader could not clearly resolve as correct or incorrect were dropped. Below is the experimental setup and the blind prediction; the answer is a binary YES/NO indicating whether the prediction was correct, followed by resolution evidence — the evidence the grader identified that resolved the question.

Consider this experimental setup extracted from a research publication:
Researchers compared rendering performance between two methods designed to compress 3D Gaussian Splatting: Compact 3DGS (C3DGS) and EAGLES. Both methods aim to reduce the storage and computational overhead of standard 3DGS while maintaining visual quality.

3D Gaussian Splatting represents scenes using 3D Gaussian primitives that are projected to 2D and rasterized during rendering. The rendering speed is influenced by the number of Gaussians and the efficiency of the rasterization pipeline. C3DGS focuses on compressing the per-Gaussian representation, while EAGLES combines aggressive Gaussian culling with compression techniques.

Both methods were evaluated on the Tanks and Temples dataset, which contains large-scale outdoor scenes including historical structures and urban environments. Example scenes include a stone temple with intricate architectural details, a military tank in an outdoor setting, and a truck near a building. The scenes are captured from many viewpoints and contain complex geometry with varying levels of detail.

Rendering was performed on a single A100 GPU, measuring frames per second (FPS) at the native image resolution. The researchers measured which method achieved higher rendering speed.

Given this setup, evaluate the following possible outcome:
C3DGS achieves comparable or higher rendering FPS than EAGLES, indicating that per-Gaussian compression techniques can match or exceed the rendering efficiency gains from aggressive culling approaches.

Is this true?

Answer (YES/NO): NO